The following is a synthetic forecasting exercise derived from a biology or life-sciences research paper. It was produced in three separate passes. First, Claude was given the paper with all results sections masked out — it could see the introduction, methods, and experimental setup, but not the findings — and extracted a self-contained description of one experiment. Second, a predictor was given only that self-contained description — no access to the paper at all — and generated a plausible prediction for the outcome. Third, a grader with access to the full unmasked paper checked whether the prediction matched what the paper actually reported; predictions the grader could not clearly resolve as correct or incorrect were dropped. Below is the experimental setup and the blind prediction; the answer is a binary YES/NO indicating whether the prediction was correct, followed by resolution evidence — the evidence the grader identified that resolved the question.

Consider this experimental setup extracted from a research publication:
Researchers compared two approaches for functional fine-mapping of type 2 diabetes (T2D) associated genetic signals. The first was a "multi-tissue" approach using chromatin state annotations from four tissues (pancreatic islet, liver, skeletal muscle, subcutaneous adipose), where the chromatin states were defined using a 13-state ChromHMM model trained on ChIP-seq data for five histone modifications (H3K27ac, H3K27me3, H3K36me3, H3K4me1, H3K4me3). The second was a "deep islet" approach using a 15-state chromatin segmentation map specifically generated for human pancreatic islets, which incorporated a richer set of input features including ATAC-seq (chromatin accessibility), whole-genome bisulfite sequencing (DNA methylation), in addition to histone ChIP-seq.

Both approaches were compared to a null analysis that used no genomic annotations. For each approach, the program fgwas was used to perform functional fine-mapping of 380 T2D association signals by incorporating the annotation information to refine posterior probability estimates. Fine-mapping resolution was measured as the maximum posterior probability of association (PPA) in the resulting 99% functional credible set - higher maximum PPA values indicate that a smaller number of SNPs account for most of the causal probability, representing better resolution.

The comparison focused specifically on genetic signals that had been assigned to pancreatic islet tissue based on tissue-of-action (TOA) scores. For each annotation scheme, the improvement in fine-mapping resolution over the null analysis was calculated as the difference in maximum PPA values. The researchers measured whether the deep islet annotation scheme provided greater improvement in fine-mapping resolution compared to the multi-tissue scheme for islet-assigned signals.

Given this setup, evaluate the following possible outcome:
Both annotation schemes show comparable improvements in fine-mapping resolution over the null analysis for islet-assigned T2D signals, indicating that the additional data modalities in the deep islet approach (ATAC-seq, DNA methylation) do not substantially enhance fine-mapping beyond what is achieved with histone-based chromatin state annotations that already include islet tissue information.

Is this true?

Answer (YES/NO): NO